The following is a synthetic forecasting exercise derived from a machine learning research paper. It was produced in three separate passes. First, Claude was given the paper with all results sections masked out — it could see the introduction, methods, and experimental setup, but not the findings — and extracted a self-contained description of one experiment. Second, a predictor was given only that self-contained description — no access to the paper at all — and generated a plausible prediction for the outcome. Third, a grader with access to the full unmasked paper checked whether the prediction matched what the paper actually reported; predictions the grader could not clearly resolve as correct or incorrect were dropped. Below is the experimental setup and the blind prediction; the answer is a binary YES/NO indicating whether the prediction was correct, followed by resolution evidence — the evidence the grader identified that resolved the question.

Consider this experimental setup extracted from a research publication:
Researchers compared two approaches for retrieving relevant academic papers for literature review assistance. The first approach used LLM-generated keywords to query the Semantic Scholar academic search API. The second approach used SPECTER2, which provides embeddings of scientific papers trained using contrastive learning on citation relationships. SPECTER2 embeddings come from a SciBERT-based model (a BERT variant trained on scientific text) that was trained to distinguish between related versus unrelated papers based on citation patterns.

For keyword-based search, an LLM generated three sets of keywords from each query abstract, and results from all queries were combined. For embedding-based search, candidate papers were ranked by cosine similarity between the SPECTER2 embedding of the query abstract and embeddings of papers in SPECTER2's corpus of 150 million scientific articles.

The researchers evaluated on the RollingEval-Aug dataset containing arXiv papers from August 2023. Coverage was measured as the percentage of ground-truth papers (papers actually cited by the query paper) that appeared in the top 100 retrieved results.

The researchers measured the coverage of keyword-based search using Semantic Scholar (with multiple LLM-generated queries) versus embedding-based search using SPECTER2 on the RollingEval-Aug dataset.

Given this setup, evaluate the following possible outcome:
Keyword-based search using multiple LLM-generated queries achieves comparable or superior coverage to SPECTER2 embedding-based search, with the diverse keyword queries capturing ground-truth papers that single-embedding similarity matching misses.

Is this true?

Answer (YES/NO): NO